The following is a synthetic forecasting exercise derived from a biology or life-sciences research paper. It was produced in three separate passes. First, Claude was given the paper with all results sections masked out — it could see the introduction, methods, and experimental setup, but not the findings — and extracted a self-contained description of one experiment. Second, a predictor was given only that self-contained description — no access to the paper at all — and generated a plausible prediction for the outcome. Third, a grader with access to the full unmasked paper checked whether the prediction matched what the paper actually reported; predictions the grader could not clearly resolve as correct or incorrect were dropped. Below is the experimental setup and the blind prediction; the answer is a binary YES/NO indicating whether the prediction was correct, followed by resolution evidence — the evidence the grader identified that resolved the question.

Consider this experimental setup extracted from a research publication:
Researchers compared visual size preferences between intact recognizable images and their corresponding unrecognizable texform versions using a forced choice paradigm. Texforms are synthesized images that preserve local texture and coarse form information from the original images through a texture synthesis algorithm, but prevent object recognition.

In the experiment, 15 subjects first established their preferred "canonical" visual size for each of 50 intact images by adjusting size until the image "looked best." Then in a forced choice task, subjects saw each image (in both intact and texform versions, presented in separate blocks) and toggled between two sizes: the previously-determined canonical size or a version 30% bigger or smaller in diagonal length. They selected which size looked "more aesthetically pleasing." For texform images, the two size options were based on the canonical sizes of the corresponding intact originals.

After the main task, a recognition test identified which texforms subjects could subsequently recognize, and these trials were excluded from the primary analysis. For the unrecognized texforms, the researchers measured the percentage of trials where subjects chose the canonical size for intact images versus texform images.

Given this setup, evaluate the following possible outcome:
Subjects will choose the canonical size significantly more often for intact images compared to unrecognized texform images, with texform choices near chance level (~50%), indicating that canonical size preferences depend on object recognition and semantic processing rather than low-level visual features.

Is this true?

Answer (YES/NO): NO